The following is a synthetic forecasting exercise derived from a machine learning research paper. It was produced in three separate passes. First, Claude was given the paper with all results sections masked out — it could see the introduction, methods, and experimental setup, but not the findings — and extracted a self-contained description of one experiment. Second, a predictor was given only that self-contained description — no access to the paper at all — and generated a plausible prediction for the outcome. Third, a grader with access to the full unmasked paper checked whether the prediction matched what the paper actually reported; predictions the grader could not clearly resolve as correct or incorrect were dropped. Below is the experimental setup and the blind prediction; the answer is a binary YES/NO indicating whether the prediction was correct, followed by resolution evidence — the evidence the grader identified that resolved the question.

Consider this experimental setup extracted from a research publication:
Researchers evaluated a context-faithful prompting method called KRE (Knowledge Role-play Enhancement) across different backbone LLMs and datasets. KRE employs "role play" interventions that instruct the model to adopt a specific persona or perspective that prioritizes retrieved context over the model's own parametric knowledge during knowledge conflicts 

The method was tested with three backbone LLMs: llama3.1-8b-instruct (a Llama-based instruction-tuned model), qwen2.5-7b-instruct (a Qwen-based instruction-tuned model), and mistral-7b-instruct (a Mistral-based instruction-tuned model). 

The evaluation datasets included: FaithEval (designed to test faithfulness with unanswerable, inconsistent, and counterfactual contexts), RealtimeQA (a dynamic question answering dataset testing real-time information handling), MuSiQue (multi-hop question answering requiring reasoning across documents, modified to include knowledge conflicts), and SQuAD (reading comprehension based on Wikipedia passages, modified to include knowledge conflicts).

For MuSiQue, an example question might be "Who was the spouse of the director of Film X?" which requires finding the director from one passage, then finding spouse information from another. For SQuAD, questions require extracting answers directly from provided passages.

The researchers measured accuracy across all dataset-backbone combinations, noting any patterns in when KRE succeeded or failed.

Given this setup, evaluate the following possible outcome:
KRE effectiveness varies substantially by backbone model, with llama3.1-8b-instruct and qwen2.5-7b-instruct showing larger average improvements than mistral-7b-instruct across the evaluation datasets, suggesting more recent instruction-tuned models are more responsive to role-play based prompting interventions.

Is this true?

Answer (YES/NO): NO